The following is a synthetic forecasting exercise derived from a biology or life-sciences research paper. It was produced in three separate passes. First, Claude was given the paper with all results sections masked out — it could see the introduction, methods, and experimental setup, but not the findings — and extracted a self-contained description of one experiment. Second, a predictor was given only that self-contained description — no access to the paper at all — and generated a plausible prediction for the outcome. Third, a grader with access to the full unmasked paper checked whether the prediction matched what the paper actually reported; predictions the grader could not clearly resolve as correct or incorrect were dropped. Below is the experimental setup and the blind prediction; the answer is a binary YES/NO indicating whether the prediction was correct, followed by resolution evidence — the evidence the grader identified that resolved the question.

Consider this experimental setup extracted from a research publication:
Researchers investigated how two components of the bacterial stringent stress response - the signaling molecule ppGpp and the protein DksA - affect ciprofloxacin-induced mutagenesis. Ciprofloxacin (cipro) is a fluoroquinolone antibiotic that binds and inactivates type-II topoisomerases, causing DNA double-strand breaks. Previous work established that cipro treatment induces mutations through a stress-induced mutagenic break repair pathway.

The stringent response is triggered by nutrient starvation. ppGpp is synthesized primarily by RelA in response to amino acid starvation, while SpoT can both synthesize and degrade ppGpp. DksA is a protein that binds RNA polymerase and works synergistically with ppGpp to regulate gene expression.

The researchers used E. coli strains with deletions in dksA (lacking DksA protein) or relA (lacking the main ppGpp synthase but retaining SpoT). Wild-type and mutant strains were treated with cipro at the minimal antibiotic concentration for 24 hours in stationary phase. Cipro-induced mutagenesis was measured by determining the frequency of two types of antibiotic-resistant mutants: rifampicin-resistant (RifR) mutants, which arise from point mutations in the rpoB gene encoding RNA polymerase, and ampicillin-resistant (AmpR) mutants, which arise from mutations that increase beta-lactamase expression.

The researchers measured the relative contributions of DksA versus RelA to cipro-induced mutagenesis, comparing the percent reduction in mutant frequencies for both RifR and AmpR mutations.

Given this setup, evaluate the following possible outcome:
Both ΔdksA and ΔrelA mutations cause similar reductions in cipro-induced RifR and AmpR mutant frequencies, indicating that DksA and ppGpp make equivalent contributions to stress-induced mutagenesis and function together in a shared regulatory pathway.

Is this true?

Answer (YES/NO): NO